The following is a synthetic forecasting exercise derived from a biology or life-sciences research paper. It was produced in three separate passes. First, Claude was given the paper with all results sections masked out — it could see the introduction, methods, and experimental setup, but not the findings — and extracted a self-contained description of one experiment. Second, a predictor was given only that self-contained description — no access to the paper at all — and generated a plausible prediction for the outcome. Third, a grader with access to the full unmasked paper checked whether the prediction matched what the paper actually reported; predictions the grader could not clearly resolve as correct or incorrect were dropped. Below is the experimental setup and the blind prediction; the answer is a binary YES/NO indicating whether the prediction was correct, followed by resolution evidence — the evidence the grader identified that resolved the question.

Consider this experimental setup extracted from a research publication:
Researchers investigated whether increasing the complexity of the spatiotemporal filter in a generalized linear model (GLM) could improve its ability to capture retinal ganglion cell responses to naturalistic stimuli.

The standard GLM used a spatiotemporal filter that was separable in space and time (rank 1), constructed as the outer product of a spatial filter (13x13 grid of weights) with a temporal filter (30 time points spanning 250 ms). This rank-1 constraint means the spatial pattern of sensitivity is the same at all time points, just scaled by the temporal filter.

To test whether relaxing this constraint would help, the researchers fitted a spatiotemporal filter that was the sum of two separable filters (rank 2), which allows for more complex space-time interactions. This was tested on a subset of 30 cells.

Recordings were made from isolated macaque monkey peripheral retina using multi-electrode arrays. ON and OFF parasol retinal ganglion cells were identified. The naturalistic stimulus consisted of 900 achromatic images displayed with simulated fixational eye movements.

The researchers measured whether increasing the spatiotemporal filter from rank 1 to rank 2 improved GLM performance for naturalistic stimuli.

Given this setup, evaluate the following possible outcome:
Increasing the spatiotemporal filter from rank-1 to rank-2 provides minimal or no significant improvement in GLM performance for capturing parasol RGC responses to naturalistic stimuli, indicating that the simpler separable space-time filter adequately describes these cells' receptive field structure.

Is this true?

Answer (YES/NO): YES